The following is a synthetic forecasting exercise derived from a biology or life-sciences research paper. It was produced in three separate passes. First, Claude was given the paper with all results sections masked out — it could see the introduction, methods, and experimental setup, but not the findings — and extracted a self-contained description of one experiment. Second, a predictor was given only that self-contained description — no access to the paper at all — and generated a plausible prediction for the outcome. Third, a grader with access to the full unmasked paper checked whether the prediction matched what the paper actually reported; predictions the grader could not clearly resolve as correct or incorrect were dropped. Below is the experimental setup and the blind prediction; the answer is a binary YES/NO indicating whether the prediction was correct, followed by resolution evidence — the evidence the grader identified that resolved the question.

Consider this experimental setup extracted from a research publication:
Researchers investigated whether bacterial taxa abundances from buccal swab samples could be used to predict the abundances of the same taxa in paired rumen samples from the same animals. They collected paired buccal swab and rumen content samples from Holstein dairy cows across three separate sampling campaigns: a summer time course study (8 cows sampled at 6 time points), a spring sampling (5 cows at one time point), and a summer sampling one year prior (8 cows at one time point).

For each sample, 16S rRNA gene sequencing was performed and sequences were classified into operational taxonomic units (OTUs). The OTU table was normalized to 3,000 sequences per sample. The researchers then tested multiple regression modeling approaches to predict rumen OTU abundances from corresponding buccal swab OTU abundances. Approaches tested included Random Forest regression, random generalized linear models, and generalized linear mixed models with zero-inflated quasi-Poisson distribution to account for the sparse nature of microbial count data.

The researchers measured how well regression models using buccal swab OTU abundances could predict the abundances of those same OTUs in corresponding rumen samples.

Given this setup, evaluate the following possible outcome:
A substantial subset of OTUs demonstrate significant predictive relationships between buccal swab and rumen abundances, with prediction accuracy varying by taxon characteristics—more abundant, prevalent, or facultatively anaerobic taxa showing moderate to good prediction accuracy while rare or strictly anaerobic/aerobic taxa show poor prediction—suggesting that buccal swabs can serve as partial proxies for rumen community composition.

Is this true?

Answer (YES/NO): NO